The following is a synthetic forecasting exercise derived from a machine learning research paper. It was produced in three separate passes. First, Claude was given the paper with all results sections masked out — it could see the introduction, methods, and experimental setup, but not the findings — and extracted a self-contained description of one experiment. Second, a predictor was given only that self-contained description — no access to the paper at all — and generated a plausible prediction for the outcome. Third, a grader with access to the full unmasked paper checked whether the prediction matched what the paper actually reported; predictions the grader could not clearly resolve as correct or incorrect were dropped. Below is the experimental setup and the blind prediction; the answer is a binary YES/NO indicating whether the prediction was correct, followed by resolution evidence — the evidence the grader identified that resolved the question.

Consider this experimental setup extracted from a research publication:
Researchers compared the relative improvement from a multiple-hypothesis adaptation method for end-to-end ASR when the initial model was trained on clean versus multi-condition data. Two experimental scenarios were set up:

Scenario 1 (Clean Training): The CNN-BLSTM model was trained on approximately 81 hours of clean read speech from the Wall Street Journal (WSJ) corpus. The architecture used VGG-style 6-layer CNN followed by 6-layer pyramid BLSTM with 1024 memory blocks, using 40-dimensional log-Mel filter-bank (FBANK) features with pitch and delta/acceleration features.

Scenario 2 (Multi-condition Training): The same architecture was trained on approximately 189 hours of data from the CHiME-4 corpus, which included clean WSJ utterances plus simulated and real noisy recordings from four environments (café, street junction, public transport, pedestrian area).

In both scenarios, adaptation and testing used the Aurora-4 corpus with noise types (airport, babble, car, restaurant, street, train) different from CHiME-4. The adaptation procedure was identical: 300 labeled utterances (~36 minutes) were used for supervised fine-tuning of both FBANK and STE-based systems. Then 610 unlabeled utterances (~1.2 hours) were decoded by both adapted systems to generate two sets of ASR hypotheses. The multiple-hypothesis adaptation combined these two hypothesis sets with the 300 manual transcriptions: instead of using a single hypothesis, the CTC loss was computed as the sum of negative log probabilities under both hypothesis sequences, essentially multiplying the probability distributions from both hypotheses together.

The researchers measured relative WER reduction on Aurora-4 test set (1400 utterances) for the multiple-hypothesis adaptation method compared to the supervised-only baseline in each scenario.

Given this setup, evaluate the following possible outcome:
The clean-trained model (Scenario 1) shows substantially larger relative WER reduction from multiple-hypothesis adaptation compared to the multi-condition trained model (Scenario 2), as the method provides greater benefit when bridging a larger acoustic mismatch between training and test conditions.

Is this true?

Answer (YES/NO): NO